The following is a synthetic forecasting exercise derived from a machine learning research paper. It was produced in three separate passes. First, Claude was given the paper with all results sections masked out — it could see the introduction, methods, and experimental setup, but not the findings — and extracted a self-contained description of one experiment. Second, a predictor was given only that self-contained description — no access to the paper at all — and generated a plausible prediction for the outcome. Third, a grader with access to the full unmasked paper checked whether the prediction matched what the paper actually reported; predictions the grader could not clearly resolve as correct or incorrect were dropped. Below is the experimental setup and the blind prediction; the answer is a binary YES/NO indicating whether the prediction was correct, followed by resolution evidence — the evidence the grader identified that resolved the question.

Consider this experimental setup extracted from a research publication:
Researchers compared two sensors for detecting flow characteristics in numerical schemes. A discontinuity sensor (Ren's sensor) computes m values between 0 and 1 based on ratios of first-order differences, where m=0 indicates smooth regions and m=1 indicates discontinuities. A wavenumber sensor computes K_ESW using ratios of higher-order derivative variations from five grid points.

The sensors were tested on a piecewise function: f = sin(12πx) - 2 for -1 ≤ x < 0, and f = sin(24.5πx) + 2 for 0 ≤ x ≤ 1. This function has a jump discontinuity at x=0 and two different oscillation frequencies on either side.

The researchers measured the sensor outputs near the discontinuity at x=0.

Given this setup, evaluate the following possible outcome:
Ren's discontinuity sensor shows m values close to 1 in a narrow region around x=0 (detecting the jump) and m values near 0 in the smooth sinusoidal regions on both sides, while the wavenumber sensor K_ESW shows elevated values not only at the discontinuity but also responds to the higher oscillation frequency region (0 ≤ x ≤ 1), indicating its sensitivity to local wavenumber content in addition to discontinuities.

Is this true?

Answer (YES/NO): NO